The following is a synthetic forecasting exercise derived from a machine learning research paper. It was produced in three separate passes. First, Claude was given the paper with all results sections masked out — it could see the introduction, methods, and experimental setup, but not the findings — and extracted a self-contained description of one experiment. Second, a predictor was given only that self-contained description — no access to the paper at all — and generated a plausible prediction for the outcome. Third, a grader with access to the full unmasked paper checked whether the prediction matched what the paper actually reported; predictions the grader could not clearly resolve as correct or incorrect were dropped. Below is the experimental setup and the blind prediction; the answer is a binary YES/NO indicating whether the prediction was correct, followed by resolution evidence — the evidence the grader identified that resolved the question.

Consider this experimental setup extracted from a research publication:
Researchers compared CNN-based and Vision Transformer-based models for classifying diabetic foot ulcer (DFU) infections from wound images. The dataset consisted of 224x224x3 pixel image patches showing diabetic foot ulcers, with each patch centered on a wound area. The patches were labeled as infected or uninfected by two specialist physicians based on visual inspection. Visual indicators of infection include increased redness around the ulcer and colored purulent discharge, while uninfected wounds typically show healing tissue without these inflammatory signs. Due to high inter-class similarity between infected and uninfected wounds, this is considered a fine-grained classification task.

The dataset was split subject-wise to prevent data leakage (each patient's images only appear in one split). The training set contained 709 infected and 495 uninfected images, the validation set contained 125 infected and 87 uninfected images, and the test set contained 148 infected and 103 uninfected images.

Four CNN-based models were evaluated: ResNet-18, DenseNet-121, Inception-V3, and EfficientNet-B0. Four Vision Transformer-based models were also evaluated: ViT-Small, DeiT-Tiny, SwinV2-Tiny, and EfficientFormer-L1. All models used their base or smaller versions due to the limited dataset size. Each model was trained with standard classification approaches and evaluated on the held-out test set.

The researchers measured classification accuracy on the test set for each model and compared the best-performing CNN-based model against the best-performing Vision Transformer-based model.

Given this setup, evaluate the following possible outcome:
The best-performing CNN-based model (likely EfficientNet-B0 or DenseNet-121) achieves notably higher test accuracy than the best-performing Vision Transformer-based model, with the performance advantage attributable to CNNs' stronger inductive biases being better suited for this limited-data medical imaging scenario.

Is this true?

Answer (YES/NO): NO